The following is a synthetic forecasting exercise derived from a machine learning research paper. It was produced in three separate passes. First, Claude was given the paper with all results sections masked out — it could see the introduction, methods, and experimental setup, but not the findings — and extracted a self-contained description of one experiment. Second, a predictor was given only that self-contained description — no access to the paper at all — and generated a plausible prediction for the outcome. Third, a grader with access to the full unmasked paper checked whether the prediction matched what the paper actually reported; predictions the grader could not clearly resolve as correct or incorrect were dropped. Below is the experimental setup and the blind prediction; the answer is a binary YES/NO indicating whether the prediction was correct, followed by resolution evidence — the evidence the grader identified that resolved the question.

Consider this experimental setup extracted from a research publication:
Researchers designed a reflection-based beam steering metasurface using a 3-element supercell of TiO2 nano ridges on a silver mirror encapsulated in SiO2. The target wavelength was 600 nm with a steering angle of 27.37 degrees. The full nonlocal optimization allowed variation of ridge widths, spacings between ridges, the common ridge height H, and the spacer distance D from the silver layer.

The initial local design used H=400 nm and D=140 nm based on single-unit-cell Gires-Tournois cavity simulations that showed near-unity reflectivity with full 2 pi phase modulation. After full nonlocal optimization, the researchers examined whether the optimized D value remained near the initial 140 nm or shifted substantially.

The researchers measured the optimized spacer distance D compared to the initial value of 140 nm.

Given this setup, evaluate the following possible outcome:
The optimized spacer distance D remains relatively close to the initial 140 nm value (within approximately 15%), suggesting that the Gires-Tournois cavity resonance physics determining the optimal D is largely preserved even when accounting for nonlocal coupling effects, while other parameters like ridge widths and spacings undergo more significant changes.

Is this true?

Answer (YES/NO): NO